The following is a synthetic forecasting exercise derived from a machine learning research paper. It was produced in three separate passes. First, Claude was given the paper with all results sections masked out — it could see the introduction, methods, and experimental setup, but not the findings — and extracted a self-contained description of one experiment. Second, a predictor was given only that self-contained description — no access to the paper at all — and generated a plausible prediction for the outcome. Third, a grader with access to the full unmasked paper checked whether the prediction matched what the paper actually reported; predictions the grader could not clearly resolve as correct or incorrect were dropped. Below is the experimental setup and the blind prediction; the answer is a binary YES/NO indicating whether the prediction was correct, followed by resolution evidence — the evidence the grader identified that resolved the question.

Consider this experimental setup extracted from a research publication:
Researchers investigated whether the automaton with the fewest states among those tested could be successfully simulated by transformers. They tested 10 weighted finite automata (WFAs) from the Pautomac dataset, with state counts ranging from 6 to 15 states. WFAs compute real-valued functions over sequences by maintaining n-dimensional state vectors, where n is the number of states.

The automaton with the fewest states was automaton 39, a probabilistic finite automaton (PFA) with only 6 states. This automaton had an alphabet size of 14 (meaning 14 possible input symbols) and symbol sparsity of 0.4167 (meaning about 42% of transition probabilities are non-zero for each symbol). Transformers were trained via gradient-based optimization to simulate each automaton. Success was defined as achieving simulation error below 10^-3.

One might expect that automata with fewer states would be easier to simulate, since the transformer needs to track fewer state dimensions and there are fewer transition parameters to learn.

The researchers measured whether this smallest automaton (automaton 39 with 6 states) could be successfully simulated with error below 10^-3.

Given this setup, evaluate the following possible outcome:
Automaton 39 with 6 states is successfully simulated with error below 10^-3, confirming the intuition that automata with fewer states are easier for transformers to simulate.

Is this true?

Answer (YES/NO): NO